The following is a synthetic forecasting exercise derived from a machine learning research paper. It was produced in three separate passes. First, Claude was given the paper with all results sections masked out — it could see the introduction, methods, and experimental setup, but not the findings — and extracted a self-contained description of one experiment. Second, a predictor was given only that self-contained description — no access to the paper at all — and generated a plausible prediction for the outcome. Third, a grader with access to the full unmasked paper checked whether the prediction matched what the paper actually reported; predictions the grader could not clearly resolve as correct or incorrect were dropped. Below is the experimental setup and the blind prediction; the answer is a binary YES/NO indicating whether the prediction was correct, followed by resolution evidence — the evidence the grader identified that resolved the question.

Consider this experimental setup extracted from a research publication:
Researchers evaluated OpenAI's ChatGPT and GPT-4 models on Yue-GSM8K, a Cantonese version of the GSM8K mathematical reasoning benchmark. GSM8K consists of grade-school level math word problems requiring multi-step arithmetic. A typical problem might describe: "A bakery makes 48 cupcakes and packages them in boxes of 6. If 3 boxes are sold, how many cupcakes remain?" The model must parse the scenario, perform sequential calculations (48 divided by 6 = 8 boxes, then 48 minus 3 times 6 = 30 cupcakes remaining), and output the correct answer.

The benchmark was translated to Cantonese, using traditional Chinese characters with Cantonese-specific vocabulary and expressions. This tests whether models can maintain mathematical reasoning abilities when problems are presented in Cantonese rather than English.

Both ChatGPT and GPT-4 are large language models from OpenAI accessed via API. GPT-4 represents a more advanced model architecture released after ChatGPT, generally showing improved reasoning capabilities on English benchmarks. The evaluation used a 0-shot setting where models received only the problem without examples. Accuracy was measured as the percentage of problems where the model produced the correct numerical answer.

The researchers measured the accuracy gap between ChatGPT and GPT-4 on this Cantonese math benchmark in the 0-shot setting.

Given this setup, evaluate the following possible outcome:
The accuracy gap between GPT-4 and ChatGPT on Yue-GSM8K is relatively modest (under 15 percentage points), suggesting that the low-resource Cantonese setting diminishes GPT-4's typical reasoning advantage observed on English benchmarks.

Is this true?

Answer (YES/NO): NO